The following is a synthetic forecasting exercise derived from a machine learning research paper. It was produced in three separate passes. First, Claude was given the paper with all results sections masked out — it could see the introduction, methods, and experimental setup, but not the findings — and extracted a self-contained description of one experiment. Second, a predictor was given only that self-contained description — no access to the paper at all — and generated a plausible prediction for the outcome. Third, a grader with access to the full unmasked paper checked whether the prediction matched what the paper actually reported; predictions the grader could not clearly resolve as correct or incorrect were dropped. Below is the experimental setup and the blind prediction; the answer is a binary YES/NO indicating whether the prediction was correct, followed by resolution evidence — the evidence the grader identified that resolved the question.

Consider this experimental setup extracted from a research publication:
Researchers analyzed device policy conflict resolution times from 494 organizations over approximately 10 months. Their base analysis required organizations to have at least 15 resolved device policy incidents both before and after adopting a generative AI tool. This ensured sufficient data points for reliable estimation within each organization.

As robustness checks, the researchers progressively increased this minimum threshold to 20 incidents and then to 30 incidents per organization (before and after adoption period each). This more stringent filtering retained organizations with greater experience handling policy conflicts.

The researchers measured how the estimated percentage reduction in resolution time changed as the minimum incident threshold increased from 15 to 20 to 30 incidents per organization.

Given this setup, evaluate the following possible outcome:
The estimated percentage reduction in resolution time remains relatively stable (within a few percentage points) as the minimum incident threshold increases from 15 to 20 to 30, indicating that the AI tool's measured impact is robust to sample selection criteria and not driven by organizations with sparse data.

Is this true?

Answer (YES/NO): NO